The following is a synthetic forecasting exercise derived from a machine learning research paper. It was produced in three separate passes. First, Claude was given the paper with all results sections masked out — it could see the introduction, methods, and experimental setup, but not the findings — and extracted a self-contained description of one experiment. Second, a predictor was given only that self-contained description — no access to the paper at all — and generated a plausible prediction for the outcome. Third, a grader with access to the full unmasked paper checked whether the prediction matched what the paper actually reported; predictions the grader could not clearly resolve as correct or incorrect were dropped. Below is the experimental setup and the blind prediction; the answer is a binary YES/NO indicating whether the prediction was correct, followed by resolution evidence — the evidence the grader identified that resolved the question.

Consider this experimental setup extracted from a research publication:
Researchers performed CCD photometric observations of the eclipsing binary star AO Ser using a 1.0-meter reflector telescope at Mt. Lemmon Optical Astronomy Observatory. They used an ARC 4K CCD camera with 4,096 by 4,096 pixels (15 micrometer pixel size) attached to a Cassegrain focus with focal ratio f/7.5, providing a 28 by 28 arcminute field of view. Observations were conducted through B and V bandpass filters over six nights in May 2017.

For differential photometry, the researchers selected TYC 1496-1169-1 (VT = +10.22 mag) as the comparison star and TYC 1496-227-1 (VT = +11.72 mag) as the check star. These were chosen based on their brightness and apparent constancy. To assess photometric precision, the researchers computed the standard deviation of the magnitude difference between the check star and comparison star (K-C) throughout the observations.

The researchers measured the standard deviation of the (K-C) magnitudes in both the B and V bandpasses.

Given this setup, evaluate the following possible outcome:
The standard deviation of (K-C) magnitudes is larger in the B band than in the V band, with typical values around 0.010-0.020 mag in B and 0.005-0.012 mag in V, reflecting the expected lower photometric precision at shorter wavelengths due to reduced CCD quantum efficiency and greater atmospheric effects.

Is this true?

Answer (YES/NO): NO